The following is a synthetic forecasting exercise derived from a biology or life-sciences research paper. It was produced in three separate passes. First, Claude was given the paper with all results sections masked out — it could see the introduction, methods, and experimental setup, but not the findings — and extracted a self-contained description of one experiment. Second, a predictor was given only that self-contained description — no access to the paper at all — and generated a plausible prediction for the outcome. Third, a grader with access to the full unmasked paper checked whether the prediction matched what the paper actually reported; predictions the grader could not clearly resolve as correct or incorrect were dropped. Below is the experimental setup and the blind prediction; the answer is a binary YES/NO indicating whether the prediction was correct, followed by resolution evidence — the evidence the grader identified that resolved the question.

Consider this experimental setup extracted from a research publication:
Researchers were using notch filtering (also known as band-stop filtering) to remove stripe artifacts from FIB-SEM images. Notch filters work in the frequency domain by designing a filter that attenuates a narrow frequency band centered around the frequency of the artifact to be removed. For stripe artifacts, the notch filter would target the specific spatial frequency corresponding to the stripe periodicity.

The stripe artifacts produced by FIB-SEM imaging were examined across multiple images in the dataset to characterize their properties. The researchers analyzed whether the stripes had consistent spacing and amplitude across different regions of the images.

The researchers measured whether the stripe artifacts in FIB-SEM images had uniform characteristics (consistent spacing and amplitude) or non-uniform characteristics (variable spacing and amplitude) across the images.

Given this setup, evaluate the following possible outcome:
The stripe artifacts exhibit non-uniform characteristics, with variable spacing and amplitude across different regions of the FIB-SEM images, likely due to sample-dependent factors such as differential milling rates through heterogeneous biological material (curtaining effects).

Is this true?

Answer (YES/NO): YES